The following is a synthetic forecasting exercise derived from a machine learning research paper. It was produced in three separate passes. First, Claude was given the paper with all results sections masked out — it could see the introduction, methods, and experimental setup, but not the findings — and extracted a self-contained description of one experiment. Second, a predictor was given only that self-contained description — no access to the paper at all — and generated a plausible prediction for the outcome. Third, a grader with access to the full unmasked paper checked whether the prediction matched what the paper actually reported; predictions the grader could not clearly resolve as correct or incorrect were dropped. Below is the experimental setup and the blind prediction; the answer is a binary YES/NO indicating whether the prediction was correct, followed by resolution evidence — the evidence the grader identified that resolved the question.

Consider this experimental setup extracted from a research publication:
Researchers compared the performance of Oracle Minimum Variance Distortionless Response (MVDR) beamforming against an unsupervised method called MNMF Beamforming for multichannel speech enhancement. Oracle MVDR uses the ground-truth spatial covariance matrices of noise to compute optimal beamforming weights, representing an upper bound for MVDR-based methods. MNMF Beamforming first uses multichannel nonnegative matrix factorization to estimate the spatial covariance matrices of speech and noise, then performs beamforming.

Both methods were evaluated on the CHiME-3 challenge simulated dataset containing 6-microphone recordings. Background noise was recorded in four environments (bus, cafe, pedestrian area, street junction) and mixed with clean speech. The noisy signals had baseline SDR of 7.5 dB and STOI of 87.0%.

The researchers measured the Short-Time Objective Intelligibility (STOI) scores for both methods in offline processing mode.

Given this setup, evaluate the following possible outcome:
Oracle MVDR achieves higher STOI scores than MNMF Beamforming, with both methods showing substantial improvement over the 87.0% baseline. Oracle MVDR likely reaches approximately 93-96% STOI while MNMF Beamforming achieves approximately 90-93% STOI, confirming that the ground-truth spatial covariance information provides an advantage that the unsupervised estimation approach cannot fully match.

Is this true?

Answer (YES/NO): NO